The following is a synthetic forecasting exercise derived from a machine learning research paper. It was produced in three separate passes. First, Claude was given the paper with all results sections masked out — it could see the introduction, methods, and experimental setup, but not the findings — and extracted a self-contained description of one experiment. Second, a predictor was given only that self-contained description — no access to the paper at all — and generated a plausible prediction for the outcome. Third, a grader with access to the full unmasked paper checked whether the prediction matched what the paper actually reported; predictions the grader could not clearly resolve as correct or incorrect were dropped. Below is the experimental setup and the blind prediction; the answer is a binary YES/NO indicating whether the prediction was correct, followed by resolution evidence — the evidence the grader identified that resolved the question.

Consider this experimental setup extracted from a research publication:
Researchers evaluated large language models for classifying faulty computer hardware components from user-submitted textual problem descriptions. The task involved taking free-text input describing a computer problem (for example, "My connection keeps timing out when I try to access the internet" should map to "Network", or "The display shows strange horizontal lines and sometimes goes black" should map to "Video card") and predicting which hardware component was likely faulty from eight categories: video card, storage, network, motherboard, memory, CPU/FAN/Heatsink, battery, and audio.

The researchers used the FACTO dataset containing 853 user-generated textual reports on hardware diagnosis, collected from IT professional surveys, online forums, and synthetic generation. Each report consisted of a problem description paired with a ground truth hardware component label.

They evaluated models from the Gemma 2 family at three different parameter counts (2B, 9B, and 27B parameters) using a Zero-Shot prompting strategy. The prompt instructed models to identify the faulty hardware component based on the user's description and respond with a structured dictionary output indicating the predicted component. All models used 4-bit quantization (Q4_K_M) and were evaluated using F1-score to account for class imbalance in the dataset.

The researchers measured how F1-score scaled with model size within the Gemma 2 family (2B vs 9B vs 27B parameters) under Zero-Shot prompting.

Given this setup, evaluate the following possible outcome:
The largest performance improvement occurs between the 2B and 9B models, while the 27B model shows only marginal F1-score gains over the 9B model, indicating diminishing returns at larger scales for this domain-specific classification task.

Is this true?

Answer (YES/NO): NO